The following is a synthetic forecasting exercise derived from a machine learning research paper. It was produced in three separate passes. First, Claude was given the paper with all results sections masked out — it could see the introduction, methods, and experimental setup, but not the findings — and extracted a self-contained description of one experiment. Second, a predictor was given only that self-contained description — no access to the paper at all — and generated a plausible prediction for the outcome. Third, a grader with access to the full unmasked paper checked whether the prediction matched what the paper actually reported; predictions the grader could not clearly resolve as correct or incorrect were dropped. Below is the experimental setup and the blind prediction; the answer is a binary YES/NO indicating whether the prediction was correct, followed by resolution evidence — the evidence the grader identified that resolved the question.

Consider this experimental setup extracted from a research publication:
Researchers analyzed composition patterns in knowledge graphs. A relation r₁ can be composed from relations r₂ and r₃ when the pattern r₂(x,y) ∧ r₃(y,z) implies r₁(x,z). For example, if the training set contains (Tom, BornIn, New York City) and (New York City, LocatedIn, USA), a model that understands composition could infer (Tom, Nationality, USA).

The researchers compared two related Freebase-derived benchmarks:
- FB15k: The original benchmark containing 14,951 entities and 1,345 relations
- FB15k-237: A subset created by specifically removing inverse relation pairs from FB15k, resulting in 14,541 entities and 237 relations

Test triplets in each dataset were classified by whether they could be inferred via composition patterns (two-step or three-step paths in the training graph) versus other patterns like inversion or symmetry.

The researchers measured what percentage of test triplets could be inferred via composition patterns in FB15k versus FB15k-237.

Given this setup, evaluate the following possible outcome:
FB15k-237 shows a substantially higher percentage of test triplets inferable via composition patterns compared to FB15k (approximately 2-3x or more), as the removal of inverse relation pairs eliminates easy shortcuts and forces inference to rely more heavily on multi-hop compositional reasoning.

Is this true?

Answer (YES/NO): YES